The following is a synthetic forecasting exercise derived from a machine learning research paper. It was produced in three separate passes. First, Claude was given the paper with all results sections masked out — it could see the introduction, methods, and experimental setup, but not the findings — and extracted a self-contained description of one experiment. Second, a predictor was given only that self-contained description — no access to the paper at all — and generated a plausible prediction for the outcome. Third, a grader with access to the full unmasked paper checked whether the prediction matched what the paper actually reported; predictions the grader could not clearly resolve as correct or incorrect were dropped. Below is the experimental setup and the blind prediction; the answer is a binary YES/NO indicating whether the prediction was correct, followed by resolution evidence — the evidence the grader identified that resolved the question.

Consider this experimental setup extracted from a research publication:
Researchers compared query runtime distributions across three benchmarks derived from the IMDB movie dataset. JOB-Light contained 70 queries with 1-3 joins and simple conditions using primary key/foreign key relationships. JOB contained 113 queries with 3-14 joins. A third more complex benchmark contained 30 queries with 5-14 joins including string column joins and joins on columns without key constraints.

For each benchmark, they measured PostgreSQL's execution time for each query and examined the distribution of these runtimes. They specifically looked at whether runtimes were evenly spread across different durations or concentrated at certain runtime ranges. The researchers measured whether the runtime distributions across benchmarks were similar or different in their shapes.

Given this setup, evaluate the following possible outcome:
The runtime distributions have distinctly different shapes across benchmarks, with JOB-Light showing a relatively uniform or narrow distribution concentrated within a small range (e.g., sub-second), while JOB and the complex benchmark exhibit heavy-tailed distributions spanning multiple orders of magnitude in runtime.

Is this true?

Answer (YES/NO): NO